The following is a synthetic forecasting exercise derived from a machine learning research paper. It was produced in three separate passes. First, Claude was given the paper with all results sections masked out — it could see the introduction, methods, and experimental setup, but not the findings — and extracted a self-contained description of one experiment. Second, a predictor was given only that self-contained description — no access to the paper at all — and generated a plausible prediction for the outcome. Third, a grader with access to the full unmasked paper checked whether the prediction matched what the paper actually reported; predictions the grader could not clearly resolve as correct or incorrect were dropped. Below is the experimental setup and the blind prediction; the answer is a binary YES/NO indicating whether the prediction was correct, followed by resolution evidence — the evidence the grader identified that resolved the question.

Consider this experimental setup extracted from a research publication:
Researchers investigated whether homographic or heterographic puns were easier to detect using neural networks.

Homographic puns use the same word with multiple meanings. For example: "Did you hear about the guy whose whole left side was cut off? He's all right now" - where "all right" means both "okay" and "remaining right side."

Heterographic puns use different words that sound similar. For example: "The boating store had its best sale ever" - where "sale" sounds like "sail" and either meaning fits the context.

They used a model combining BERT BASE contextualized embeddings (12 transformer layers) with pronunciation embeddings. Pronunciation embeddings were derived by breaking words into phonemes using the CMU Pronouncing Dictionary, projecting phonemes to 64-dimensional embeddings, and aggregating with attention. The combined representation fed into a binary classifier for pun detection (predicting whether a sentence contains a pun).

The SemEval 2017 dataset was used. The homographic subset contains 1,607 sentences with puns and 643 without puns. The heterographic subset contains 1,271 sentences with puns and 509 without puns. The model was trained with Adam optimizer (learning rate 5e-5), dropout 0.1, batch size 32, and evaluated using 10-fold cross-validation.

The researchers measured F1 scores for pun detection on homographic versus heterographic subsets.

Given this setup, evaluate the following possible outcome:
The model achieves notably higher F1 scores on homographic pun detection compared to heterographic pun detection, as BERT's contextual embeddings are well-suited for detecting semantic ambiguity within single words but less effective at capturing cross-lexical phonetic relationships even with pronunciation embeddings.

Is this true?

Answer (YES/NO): NO